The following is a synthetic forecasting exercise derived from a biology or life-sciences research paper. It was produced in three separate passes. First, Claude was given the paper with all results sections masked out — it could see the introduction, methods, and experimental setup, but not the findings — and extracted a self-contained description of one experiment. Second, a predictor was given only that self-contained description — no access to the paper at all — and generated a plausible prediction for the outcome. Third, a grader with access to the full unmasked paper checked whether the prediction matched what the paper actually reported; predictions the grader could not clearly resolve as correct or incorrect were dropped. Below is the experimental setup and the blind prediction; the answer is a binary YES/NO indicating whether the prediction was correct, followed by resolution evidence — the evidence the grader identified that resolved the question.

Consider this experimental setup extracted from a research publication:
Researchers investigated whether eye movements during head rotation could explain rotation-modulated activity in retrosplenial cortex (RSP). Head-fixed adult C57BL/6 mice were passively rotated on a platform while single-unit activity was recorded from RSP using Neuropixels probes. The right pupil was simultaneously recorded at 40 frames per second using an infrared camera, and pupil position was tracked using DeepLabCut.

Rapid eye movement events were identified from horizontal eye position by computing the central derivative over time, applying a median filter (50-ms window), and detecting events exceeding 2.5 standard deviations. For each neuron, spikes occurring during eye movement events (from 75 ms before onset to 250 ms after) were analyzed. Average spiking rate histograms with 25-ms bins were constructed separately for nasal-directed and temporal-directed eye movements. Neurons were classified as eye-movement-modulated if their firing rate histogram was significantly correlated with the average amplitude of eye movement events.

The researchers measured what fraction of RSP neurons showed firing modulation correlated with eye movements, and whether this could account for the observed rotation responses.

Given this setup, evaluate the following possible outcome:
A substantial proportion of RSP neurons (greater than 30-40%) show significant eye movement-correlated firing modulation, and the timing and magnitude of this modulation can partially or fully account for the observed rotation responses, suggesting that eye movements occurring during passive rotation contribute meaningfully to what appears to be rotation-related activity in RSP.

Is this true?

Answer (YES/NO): NO